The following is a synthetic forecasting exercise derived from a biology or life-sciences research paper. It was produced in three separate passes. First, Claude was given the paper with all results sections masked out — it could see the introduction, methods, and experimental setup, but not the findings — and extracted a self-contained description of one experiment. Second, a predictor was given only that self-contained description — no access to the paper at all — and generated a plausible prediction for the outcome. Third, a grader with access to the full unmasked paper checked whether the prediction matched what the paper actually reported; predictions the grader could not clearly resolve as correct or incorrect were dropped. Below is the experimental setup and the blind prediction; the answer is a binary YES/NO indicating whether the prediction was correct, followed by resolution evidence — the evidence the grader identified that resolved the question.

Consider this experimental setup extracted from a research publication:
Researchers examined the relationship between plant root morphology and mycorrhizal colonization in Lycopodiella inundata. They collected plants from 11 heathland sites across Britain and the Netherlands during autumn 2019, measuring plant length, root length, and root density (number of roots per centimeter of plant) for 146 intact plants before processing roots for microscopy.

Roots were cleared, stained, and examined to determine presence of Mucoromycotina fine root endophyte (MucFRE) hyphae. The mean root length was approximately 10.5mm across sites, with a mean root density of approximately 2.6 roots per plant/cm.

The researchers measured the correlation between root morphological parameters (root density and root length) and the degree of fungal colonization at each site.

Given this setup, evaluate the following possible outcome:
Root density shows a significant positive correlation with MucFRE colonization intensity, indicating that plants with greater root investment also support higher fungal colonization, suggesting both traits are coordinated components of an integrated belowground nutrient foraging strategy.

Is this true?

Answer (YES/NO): NO